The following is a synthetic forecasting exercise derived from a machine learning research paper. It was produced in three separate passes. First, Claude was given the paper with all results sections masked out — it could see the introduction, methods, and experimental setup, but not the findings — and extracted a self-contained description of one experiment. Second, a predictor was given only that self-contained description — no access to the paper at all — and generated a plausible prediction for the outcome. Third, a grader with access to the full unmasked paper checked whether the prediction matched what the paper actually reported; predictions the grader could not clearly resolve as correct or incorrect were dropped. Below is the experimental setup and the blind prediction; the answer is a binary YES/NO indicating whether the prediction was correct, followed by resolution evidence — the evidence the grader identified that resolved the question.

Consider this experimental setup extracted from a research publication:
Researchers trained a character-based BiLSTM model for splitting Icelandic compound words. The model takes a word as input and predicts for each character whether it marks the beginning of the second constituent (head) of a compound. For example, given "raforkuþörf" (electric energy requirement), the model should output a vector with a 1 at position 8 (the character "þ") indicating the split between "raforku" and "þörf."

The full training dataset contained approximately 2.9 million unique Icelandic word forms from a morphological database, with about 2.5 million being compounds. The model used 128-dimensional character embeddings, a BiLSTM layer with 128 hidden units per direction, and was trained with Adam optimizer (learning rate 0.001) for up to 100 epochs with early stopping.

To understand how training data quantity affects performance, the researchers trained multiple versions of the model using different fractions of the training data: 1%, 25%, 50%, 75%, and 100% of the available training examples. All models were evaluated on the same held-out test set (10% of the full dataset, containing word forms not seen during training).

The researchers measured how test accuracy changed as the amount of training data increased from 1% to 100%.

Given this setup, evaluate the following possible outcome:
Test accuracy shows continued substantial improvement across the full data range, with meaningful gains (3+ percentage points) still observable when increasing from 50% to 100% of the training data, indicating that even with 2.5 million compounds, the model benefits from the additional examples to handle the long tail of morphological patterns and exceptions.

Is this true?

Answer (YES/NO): NO